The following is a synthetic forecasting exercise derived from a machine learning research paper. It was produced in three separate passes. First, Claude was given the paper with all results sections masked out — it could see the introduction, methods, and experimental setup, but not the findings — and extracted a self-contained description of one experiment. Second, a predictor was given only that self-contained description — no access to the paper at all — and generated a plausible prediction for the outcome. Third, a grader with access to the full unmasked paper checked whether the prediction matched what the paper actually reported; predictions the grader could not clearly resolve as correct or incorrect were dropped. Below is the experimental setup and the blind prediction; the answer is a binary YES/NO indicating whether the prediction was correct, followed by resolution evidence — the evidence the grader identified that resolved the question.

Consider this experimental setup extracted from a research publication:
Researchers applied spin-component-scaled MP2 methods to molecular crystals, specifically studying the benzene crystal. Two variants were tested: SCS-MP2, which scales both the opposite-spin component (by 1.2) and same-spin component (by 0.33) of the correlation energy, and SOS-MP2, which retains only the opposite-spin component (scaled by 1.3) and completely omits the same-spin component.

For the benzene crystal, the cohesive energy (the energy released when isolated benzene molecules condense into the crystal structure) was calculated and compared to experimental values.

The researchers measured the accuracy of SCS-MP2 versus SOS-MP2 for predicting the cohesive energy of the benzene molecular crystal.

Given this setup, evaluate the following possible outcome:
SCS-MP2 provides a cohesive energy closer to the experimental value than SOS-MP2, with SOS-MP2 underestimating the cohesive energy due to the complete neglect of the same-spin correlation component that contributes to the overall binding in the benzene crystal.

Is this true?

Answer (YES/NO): YES